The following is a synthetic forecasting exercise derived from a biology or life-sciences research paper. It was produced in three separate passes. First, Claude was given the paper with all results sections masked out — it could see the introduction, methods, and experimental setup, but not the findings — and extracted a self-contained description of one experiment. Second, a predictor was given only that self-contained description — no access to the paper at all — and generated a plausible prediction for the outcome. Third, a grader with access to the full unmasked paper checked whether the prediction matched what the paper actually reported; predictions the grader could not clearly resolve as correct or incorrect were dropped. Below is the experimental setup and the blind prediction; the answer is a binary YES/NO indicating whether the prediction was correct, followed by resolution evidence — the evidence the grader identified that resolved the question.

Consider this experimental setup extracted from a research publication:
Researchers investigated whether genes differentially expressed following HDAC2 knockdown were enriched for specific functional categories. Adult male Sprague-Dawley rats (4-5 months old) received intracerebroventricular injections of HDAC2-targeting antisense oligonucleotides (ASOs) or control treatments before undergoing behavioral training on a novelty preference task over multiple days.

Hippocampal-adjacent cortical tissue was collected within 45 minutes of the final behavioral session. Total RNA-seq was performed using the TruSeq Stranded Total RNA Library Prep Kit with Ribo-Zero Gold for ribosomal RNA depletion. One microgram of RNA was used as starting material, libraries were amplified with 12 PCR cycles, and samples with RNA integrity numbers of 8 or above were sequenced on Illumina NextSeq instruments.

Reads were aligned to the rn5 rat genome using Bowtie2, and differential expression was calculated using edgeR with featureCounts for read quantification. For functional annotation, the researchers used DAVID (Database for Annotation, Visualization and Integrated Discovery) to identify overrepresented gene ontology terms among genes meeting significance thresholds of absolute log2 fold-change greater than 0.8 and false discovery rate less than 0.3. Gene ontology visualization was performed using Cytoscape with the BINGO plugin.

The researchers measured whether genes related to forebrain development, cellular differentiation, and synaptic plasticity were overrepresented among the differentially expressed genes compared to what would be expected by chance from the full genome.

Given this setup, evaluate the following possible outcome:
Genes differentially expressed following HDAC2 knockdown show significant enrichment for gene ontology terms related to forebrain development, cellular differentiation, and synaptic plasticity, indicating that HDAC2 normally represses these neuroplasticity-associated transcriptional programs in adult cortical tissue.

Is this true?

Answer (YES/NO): YES